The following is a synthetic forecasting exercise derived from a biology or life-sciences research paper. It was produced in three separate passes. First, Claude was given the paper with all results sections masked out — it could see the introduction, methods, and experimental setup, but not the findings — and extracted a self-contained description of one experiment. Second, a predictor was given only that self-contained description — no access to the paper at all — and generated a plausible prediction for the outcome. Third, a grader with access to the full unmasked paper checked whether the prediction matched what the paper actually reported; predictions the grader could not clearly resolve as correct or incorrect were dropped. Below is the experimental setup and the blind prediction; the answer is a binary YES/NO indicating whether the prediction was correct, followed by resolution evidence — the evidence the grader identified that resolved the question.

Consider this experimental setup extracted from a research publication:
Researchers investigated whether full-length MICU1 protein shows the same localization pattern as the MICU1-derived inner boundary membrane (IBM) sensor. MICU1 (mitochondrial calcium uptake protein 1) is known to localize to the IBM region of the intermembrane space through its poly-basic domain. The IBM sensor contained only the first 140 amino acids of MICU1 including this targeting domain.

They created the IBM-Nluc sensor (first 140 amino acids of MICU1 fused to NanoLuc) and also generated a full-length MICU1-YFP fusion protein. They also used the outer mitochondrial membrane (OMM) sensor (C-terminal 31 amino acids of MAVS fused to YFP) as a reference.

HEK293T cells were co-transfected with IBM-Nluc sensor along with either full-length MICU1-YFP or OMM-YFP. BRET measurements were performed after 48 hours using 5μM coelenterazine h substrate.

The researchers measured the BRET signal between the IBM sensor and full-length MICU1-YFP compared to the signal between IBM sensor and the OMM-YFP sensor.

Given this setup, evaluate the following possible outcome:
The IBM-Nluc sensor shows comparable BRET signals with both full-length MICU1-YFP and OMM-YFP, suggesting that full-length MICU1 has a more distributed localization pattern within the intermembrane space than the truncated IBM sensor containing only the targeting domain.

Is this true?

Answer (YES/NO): NO